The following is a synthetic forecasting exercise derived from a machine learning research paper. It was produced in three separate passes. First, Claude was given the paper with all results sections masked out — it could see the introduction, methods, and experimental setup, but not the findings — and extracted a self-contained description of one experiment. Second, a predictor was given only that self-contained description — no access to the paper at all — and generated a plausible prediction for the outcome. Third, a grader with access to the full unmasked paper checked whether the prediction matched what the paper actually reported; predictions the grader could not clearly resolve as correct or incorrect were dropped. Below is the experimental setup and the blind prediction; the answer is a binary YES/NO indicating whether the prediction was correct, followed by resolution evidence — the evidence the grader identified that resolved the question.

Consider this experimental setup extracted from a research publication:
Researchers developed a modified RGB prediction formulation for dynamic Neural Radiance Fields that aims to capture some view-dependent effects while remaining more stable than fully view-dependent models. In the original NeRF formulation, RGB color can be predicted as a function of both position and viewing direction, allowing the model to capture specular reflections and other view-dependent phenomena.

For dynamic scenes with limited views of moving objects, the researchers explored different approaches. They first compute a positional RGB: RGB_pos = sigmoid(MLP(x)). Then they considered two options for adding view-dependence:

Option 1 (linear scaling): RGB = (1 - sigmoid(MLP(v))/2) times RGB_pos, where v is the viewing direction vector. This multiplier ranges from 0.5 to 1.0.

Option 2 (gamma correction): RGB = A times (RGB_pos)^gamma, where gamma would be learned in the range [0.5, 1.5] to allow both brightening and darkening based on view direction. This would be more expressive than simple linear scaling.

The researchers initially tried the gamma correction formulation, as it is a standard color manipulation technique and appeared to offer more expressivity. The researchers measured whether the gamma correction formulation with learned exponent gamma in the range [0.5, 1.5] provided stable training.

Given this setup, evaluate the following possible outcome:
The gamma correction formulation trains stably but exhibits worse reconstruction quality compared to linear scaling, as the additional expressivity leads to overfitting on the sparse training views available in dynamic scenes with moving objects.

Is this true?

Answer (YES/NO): NO